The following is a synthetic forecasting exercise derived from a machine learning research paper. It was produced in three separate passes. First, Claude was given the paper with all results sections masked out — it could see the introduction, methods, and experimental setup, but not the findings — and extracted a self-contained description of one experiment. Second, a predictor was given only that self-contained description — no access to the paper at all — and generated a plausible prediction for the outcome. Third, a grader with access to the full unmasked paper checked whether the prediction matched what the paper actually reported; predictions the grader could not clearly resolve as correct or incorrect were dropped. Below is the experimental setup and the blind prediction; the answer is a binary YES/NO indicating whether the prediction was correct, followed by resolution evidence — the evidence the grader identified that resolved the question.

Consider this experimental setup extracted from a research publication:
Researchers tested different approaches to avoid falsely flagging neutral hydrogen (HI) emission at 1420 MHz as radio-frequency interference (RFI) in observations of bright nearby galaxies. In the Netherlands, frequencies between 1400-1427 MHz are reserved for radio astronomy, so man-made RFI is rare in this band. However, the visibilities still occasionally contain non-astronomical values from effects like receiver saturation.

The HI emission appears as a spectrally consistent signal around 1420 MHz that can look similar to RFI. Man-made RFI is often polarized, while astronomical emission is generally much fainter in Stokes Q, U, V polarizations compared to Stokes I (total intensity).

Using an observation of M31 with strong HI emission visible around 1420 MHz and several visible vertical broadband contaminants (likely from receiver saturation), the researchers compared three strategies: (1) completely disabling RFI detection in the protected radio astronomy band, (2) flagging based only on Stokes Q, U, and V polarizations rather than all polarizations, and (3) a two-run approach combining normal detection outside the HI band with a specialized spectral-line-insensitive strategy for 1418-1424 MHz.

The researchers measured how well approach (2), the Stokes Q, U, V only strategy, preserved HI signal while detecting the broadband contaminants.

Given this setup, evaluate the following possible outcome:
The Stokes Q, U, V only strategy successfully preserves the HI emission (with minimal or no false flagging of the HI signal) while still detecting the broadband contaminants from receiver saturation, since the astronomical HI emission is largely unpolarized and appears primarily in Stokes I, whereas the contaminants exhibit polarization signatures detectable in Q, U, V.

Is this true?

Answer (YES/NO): NO